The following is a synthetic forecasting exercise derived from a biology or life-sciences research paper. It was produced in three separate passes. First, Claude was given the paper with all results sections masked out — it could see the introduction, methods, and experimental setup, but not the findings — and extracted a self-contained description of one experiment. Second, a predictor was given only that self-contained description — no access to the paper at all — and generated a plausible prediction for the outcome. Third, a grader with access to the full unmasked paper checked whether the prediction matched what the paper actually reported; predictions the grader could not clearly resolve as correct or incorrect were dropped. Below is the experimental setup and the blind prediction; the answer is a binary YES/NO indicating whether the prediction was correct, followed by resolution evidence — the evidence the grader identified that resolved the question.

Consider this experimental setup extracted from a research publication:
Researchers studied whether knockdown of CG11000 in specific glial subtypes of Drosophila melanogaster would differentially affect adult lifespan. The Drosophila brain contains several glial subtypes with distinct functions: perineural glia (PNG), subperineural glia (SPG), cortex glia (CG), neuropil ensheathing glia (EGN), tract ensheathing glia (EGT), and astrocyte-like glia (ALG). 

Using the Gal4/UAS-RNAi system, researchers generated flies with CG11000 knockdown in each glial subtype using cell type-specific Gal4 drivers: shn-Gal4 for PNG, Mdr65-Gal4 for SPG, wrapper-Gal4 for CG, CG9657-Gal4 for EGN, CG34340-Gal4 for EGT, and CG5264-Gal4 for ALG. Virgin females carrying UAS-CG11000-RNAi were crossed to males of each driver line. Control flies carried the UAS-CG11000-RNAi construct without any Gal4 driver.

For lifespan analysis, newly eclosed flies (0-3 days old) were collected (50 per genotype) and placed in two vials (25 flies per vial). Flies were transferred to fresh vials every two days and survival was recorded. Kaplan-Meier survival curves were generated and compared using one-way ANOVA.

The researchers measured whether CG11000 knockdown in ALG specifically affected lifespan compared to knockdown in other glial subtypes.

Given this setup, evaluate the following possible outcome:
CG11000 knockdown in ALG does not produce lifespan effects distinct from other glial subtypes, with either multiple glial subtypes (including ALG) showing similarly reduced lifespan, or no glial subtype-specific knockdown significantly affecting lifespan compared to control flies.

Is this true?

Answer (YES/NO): NO